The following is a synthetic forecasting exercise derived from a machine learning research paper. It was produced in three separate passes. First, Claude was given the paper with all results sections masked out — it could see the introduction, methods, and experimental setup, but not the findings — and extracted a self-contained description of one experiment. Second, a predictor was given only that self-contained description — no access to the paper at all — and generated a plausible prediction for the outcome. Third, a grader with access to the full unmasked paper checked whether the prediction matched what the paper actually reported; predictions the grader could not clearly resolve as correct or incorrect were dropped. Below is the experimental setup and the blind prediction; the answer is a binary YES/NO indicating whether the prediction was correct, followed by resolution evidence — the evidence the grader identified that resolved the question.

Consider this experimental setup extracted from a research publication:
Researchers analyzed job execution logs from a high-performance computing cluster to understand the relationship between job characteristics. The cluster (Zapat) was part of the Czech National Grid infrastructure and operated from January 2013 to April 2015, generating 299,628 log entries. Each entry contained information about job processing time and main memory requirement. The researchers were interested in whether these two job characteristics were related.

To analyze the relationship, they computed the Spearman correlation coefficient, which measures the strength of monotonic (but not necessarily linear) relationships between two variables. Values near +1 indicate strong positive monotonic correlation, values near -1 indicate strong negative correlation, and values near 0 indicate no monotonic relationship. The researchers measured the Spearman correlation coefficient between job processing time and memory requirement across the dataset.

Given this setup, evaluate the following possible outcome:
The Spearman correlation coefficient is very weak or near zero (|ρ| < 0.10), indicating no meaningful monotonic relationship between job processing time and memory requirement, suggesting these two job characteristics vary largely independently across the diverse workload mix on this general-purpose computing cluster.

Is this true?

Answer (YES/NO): NO